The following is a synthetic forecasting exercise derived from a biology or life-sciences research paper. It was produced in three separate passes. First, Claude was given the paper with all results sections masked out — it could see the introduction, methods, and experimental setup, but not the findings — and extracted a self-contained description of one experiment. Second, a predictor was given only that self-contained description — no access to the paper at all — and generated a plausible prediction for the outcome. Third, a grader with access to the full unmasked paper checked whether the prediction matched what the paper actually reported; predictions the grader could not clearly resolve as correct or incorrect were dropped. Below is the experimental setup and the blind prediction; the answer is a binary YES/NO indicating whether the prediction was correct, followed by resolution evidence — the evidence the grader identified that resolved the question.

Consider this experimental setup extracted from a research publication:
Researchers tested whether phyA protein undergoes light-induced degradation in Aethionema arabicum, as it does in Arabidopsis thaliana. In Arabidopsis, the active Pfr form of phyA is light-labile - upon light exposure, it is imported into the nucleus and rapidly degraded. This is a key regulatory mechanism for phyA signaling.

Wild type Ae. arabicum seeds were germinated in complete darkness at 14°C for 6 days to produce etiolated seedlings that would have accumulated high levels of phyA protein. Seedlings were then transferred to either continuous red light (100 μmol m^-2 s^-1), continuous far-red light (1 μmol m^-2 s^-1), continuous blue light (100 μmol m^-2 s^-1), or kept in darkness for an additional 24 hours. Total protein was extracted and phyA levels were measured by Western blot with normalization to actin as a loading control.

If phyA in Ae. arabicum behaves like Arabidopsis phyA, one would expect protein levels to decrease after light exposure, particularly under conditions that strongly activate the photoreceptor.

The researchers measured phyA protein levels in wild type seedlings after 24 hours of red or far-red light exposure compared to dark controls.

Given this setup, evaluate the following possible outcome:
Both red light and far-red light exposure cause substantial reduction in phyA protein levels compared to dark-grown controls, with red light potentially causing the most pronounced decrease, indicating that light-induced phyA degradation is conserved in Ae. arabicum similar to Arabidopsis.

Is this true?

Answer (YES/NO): YES